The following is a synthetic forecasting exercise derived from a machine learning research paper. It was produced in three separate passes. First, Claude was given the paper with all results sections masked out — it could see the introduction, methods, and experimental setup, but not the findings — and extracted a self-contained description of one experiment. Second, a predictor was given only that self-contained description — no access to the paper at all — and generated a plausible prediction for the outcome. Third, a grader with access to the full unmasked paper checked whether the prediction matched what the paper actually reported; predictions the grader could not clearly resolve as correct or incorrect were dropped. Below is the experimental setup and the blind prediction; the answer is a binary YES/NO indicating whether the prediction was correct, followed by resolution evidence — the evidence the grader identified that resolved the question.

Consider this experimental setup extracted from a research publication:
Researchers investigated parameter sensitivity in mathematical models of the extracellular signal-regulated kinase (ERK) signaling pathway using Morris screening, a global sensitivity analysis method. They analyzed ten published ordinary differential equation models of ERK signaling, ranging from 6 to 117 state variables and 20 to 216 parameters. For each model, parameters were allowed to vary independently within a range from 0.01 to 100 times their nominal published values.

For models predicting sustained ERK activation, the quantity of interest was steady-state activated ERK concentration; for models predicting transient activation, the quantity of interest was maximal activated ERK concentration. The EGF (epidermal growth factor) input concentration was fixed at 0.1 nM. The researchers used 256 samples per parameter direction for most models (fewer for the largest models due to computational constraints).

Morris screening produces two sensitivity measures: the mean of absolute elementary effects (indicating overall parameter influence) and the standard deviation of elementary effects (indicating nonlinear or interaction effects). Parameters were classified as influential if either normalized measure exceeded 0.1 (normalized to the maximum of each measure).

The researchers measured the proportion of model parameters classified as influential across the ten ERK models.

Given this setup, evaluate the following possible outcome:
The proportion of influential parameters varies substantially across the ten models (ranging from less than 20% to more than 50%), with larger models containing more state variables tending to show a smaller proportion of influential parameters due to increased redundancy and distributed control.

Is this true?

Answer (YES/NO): NO